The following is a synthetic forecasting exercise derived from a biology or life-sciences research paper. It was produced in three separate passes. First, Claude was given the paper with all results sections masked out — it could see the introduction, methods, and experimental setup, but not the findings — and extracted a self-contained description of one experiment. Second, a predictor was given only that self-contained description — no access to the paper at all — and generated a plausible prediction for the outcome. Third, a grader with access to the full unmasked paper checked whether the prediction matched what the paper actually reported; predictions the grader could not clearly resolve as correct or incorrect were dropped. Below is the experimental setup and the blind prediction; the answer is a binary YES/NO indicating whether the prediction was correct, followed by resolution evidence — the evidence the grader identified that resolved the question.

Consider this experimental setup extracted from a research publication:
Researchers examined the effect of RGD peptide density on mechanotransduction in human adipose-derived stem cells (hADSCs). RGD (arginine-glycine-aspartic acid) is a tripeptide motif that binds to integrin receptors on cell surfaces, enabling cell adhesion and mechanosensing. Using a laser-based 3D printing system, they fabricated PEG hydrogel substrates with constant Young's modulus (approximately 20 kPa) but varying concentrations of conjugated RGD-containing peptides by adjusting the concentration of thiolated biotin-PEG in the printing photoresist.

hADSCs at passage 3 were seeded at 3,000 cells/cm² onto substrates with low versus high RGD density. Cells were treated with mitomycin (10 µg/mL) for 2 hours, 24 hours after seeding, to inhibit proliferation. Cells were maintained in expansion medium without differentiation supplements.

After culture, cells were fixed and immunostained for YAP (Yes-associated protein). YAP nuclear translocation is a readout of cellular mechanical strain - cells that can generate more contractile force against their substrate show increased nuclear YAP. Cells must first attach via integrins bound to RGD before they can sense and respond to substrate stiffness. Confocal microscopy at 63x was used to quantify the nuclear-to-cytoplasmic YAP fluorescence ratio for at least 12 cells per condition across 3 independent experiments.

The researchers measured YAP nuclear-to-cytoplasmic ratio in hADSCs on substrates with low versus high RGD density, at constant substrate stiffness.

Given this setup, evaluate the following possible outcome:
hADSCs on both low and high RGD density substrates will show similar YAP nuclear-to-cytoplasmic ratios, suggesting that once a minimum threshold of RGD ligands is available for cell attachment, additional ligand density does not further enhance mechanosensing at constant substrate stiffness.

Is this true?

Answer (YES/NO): NO